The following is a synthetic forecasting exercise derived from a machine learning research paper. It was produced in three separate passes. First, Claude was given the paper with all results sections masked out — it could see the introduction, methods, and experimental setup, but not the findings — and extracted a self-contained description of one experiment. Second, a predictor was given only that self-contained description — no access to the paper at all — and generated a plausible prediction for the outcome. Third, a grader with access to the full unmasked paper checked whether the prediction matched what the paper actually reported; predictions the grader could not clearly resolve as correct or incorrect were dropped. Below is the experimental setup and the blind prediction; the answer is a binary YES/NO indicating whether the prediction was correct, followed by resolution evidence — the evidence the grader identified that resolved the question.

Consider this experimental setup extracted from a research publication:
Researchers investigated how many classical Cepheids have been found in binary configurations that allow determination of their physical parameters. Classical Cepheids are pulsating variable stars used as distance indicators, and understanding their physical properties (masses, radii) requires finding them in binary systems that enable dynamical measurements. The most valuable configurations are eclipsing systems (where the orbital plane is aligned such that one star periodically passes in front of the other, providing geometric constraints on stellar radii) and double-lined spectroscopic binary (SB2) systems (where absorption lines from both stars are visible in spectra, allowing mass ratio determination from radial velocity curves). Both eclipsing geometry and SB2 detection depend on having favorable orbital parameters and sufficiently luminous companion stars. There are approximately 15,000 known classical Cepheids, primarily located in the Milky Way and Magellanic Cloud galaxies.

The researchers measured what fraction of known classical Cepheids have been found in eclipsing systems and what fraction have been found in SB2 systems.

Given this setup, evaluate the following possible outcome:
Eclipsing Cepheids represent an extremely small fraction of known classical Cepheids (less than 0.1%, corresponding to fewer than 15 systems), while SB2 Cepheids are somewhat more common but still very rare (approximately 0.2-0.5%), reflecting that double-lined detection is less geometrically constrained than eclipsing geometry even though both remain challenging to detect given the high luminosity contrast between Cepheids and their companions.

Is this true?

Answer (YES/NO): NO